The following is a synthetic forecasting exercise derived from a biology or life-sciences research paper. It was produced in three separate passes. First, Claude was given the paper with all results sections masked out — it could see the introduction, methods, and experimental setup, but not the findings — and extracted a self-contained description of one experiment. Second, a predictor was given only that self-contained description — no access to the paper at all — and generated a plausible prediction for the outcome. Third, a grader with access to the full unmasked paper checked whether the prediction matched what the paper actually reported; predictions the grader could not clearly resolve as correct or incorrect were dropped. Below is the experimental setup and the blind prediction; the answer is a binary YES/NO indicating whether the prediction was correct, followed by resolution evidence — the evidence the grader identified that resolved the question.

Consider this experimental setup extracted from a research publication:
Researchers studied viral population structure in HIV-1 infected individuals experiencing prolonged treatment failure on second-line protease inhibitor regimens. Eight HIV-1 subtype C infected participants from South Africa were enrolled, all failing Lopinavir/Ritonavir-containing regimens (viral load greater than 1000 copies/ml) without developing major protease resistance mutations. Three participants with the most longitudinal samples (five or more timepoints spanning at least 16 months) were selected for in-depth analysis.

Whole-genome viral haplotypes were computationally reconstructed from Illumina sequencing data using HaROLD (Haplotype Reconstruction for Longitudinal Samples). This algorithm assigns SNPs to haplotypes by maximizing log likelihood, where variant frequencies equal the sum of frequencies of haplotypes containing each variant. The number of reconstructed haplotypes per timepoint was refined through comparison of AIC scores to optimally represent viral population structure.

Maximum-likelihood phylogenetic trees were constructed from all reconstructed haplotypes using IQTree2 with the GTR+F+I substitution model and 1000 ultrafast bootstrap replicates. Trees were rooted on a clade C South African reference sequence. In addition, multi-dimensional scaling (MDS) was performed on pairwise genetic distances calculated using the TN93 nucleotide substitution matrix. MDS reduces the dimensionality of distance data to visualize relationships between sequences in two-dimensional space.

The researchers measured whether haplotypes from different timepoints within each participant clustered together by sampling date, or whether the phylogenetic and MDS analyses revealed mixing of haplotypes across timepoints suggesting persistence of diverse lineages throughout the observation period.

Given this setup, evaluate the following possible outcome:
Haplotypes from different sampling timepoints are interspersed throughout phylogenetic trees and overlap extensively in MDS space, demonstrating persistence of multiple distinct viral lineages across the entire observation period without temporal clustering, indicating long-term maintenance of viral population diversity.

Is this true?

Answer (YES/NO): YES